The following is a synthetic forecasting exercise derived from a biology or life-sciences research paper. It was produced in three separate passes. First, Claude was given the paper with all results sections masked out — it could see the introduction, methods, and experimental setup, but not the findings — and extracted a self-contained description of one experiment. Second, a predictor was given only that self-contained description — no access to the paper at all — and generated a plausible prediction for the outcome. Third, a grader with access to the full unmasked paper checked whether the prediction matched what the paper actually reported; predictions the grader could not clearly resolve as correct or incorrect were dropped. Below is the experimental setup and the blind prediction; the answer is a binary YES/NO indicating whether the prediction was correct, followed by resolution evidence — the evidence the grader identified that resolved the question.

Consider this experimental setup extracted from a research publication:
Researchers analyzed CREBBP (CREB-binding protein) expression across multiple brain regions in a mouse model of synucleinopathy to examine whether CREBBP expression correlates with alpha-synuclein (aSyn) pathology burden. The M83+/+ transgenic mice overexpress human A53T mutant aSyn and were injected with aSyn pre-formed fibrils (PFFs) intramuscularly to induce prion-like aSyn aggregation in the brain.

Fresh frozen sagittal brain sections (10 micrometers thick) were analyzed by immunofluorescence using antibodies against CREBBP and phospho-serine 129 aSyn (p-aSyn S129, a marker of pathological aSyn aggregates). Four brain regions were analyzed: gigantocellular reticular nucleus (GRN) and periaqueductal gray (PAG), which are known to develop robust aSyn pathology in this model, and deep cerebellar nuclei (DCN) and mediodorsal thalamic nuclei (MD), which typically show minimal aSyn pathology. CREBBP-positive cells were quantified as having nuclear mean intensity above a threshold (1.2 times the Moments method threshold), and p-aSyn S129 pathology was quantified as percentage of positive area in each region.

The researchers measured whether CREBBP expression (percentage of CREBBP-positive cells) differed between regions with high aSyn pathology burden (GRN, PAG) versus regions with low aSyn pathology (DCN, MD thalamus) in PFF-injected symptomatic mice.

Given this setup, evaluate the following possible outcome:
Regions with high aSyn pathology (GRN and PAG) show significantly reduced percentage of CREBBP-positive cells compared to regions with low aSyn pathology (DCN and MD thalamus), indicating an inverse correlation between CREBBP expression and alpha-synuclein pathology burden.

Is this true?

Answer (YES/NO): NO